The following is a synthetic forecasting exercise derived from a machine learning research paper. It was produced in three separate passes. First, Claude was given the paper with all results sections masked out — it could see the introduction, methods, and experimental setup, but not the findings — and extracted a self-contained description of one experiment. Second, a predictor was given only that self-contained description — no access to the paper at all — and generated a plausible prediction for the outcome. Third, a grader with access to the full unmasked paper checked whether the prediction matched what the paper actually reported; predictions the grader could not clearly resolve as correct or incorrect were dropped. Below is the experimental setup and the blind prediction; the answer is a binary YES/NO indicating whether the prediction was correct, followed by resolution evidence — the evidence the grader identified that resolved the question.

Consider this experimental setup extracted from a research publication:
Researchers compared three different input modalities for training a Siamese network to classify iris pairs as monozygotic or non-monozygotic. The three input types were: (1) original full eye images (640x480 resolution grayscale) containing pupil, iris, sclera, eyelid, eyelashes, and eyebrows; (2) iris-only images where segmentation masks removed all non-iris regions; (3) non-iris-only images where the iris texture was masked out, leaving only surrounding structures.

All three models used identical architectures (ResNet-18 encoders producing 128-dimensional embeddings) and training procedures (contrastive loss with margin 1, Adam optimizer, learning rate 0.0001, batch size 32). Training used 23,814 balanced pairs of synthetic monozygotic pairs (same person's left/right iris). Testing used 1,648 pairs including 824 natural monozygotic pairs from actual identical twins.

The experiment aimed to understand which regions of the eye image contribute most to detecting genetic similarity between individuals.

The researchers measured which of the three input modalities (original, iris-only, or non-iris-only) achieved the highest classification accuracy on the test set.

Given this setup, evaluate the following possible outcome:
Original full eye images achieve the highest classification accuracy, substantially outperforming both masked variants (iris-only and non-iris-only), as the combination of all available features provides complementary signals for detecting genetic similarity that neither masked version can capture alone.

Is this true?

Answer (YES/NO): YES